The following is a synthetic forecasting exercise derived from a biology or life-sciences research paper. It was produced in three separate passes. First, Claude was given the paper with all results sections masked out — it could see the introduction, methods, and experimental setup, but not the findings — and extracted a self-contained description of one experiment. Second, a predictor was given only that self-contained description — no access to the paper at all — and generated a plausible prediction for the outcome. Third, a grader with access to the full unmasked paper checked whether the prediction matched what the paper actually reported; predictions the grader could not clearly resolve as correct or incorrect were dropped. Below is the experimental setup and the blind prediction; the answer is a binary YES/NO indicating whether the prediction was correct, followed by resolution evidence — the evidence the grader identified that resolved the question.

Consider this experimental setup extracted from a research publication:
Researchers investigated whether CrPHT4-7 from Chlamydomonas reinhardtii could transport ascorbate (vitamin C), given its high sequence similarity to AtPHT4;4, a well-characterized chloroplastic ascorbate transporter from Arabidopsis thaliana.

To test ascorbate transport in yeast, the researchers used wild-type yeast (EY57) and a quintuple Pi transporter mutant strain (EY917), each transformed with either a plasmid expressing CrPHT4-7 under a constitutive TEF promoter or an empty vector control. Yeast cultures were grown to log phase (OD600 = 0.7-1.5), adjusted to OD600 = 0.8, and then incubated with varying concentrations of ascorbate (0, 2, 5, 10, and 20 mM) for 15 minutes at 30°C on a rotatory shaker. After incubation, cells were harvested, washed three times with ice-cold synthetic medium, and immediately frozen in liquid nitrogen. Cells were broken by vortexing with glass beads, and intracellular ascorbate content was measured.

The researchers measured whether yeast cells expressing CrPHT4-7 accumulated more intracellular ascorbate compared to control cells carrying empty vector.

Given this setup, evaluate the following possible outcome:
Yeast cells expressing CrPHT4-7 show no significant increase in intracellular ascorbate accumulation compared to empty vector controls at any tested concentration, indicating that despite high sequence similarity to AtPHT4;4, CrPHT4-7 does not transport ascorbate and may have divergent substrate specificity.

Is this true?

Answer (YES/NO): NO